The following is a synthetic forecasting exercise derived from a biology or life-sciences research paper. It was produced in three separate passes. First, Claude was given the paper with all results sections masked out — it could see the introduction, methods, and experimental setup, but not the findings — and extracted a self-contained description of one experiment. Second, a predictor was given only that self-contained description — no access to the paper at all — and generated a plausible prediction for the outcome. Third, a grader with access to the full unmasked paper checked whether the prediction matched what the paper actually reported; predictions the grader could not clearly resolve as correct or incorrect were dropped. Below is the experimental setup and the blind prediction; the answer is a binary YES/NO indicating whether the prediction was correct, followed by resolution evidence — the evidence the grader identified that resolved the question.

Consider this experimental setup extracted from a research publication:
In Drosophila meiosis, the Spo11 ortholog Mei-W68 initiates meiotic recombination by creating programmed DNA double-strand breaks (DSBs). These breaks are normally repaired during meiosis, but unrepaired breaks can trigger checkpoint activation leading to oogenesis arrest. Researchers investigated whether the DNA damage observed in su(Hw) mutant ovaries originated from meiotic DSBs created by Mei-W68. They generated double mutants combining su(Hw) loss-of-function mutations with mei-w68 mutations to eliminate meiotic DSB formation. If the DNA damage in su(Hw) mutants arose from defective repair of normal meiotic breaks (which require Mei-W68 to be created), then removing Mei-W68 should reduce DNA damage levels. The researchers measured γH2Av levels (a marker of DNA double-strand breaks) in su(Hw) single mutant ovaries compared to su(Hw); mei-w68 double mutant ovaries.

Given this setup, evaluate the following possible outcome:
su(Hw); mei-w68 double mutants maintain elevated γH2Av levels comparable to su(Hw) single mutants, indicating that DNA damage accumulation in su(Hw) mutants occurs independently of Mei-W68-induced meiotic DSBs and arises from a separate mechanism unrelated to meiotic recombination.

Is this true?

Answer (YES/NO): YES